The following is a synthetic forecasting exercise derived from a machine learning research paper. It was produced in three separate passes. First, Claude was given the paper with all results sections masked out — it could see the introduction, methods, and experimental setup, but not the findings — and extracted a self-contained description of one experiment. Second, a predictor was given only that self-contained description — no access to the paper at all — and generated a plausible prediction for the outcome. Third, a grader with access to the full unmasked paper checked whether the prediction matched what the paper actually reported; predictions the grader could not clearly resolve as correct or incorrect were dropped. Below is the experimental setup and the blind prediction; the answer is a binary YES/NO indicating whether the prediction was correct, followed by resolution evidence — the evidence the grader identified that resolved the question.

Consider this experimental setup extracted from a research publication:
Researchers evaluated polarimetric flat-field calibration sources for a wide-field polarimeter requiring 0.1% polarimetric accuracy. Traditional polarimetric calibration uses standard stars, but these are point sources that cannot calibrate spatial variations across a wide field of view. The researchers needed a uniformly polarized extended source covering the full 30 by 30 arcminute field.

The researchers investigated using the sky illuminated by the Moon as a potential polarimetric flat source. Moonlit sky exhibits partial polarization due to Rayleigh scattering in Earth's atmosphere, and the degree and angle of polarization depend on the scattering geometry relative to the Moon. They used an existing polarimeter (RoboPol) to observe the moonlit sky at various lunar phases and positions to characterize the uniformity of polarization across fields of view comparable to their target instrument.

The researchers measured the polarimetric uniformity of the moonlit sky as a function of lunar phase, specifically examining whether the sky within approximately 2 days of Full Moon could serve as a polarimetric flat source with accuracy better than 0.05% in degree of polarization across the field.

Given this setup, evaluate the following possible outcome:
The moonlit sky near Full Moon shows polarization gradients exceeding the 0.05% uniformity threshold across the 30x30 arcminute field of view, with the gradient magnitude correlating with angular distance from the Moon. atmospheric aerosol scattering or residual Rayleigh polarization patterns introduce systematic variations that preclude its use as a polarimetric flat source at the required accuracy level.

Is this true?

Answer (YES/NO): NO